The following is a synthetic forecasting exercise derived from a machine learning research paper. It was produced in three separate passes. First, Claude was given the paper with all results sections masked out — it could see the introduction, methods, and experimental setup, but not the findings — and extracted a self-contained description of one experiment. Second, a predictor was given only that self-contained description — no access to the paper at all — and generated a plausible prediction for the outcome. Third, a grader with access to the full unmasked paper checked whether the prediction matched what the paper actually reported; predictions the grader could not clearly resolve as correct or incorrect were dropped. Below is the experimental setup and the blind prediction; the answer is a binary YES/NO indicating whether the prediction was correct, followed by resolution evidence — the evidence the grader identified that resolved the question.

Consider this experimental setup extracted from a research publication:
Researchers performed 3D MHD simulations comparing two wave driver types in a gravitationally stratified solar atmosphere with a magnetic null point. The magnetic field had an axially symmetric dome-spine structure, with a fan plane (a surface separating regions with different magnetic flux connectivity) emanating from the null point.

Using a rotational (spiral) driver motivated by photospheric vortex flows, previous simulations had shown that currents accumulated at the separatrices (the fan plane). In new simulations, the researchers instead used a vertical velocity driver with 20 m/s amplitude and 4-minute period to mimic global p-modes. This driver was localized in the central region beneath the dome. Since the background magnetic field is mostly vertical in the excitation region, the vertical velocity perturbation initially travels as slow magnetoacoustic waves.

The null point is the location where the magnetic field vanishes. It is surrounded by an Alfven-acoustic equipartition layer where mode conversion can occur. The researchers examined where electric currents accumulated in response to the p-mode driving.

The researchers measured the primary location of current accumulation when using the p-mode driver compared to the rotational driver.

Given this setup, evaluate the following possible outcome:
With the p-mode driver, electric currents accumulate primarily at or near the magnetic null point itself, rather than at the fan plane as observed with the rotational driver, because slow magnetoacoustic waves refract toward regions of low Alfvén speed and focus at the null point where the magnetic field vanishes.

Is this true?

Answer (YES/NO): NO